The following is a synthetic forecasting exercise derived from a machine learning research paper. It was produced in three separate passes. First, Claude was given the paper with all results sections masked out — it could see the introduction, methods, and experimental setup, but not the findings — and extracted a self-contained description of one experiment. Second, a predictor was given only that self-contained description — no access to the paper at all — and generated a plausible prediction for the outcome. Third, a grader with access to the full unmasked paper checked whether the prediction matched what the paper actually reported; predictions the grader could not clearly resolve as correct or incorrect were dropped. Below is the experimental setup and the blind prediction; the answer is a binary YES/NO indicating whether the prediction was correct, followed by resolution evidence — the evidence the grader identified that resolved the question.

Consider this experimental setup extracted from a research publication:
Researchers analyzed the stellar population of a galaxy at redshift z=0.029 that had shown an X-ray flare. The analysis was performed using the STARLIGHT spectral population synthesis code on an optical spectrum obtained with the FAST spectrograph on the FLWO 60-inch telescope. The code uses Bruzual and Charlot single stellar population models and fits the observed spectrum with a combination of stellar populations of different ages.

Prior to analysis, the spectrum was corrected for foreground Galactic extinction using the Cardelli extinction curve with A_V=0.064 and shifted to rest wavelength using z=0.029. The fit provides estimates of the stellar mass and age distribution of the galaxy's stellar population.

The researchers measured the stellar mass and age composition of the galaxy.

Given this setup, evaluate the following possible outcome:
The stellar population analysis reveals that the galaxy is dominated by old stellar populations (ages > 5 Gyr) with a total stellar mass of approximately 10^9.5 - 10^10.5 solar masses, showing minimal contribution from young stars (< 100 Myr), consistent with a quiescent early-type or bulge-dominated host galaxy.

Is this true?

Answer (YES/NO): NO